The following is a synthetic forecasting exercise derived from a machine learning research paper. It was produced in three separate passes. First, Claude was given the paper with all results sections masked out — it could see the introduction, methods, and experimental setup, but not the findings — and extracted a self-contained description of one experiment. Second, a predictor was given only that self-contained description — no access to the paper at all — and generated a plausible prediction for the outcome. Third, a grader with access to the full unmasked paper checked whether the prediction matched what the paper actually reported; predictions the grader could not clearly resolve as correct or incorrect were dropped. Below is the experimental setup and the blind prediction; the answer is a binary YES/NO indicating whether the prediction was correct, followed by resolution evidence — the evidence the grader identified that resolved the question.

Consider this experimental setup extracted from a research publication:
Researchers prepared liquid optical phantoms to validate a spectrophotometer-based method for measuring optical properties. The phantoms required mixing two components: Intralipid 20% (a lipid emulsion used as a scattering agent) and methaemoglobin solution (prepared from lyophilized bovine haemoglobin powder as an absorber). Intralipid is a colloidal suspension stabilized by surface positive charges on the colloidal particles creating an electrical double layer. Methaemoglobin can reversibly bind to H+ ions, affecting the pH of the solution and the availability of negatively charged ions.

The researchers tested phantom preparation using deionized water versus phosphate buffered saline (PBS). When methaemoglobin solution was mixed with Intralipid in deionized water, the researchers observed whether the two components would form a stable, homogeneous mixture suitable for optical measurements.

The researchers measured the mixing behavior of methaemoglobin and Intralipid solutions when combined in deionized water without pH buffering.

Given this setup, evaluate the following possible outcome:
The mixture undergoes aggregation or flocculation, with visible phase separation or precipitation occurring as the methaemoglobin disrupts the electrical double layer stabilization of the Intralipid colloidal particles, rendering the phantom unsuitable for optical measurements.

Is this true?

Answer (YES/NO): YES